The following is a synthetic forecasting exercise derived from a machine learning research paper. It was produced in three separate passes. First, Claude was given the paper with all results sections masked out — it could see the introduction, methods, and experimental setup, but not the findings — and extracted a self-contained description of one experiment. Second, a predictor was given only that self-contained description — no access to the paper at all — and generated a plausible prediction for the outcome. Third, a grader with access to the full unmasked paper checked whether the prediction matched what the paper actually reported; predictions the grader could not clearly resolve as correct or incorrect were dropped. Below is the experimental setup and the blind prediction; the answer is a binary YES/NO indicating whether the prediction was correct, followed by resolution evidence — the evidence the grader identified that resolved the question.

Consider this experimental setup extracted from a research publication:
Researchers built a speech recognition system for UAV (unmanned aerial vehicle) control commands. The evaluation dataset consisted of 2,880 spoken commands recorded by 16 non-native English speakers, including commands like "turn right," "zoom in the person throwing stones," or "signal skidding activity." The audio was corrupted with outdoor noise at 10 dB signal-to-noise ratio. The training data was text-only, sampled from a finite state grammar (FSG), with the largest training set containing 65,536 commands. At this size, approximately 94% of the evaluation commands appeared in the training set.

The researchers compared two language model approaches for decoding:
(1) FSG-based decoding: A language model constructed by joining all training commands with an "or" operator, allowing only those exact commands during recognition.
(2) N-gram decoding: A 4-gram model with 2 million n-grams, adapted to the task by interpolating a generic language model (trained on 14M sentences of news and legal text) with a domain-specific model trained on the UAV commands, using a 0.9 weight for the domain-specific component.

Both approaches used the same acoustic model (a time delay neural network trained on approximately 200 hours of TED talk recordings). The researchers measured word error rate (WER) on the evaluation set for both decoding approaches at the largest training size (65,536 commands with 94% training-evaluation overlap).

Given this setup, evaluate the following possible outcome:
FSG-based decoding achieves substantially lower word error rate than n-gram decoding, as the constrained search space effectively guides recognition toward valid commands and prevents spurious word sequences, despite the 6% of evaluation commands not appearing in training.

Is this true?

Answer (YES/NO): NO